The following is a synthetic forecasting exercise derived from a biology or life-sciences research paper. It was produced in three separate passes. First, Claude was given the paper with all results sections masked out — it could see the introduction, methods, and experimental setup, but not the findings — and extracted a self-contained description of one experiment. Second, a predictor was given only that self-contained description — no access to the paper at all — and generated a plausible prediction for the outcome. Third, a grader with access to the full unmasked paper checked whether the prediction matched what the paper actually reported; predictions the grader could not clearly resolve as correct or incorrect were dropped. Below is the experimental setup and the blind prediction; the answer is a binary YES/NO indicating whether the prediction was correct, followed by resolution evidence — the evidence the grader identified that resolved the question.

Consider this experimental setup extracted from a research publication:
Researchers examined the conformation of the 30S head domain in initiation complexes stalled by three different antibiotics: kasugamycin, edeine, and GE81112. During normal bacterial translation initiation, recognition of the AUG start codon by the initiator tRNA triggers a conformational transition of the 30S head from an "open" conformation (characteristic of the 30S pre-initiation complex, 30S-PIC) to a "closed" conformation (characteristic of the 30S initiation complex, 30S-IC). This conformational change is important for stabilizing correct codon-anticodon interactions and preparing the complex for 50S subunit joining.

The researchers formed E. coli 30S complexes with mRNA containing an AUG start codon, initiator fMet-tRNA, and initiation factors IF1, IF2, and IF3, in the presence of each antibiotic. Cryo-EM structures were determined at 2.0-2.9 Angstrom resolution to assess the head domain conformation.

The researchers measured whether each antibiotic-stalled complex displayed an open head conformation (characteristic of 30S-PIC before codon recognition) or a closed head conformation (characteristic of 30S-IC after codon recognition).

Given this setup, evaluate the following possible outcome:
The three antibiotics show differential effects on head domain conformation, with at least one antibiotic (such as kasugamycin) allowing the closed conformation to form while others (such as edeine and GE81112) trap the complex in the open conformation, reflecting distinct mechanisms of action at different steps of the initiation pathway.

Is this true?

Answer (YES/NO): NO